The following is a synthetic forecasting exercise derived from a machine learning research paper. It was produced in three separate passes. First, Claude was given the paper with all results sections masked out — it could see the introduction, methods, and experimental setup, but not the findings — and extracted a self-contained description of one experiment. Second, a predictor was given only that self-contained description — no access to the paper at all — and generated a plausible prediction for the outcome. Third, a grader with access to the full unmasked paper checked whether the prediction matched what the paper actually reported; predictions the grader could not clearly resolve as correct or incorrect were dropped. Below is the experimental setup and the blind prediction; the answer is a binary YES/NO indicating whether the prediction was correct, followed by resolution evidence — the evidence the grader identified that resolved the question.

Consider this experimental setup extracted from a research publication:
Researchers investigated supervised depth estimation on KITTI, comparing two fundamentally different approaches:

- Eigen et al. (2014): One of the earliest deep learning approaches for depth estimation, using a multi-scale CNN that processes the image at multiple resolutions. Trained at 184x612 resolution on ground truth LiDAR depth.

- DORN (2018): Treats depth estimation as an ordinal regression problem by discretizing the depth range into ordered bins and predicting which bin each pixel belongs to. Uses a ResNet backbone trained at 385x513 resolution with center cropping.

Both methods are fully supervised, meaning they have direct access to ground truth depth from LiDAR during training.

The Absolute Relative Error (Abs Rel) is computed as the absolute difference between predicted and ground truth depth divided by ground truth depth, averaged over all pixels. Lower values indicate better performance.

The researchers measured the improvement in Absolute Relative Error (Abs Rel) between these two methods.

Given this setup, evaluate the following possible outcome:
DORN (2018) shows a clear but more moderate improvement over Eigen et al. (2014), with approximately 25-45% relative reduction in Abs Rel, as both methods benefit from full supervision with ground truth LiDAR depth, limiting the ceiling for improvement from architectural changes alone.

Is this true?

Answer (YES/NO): NO